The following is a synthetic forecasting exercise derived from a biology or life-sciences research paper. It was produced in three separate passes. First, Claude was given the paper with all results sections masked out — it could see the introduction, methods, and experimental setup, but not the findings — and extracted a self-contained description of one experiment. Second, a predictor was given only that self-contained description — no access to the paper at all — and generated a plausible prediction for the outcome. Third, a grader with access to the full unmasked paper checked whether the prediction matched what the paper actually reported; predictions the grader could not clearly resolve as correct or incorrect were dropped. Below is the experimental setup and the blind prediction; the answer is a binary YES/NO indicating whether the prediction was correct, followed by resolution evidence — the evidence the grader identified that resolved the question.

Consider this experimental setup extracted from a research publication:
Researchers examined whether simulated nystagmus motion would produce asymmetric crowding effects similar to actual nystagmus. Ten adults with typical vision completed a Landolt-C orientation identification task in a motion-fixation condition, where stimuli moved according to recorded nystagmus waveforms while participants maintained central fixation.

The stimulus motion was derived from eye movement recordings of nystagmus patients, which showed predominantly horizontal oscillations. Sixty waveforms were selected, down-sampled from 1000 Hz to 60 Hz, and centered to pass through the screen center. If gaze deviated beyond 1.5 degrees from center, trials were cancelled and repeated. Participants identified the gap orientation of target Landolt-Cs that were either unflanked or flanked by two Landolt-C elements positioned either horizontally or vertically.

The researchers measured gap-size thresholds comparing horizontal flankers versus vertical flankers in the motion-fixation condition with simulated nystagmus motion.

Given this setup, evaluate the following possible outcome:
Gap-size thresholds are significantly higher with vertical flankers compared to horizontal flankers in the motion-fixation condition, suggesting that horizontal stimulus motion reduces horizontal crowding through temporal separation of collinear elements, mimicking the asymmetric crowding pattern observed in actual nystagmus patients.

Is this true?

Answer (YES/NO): NO